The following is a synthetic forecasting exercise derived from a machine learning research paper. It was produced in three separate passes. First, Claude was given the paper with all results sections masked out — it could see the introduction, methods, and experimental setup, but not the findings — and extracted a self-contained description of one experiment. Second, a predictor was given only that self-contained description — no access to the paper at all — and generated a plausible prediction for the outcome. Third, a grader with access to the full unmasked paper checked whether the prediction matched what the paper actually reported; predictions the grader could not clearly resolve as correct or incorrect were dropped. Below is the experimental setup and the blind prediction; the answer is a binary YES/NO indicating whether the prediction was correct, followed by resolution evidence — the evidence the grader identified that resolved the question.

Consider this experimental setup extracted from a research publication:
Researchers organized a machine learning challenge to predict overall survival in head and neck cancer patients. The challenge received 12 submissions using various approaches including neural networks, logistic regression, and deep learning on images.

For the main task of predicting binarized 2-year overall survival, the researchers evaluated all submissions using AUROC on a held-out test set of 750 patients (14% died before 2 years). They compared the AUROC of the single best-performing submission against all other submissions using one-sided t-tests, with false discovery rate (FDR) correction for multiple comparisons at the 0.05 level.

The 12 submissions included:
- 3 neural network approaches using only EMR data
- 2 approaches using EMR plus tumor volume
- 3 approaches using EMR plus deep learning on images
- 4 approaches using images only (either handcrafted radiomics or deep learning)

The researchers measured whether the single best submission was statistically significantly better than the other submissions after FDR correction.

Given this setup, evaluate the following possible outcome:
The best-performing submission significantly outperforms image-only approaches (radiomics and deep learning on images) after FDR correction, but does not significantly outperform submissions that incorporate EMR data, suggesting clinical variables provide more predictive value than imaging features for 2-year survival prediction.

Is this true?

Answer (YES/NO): NO